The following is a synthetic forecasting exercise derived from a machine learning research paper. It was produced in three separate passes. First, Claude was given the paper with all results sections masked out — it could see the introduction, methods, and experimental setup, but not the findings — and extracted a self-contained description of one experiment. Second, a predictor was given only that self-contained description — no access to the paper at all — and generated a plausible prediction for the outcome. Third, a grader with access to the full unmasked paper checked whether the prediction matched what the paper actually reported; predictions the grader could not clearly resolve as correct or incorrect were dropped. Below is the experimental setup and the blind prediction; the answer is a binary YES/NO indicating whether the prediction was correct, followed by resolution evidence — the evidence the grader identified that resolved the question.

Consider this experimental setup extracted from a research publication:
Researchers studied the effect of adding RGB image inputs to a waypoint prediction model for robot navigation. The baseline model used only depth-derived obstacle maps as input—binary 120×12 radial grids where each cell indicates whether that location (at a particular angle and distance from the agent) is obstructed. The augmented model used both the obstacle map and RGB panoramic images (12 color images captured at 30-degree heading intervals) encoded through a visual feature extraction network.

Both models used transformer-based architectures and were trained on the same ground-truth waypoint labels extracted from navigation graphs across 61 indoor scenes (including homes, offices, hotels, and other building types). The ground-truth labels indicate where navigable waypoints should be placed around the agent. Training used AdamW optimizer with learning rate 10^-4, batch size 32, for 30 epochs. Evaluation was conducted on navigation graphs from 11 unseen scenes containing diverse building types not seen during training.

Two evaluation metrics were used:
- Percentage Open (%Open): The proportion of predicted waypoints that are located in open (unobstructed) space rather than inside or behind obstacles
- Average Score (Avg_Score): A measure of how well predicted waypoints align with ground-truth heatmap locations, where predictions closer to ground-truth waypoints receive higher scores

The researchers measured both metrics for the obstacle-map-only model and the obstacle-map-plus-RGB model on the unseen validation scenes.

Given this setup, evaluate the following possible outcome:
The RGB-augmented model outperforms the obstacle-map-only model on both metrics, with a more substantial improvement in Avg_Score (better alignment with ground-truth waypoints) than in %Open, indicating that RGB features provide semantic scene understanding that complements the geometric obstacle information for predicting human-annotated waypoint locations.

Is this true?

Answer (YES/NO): NO